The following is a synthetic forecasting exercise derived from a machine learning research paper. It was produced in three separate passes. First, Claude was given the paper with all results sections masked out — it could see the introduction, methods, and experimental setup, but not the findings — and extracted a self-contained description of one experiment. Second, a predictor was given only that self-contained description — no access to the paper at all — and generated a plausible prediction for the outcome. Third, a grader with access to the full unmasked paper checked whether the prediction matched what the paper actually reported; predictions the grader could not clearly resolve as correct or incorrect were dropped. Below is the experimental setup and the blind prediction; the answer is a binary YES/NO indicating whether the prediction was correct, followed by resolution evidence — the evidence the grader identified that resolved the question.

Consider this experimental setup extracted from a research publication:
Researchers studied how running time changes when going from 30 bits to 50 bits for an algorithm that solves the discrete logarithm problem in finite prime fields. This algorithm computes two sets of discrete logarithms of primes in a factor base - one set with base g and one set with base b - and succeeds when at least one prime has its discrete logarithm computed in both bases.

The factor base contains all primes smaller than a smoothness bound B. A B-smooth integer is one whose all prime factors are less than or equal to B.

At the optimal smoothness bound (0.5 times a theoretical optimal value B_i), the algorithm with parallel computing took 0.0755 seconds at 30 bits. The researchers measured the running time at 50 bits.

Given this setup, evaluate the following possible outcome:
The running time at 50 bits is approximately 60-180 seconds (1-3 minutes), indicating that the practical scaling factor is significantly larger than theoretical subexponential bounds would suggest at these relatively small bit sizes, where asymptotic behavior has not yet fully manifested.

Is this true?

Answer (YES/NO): NO